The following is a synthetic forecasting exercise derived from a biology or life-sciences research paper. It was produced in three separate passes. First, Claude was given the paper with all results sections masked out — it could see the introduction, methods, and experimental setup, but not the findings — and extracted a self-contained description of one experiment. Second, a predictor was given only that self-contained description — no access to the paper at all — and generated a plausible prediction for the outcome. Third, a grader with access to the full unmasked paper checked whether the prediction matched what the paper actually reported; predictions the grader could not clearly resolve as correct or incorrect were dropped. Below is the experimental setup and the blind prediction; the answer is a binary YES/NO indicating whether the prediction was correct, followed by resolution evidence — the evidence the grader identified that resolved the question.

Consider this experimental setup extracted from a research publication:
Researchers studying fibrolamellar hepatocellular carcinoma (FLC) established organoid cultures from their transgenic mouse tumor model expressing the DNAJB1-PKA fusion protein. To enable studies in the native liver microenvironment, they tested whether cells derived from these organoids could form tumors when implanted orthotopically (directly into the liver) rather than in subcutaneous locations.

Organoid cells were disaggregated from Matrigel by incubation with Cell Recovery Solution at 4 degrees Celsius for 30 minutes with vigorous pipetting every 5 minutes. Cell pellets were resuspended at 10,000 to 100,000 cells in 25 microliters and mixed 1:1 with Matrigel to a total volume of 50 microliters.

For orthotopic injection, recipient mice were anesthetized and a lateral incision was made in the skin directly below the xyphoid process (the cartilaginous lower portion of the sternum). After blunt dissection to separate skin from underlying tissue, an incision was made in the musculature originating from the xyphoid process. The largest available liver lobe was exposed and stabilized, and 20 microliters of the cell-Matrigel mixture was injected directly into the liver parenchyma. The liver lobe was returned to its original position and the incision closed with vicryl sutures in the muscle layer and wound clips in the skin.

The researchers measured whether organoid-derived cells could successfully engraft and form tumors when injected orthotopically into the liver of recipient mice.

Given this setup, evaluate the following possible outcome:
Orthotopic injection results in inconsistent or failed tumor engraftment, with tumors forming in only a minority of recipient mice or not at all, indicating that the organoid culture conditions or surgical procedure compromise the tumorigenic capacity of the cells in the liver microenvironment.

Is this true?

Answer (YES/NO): NO